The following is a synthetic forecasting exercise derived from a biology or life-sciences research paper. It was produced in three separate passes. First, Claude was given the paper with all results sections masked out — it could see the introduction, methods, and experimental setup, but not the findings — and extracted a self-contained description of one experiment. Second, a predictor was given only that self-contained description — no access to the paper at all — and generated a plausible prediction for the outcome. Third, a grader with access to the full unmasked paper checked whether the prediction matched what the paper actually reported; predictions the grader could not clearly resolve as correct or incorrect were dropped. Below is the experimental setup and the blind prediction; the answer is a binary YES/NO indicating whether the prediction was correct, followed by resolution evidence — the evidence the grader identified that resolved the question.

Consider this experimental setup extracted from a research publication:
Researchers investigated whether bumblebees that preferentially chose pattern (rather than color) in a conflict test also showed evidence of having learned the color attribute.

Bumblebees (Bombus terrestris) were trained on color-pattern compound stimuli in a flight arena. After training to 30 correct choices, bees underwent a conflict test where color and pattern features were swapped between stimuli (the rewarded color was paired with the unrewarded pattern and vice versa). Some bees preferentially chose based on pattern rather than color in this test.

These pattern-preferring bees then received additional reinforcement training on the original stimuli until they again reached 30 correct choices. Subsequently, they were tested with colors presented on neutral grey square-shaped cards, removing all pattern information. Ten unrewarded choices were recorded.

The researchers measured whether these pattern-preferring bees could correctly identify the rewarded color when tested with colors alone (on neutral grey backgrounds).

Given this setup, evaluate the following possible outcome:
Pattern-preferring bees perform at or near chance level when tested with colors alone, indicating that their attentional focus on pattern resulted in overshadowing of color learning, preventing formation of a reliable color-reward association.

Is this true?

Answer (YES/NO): NO